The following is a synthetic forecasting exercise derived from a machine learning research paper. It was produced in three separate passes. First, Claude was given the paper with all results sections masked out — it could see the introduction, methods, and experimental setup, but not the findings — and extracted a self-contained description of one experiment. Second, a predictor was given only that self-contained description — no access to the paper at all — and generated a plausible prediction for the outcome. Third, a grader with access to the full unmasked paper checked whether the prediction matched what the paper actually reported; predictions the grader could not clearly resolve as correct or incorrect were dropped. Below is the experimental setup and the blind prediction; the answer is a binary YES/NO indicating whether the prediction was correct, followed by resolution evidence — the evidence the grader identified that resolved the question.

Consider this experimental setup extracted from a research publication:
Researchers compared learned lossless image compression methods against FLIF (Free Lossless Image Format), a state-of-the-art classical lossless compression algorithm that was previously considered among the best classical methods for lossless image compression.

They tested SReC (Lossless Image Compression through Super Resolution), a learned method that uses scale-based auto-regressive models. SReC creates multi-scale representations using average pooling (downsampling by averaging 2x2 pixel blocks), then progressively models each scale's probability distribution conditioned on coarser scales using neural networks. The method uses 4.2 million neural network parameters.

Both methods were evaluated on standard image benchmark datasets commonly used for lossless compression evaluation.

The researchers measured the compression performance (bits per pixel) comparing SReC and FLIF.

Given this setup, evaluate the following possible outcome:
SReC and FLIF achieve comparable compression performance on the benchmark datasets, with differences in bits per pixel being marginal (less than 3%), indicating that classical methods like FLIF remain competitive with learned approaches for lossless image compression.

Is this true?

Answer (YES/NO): NO